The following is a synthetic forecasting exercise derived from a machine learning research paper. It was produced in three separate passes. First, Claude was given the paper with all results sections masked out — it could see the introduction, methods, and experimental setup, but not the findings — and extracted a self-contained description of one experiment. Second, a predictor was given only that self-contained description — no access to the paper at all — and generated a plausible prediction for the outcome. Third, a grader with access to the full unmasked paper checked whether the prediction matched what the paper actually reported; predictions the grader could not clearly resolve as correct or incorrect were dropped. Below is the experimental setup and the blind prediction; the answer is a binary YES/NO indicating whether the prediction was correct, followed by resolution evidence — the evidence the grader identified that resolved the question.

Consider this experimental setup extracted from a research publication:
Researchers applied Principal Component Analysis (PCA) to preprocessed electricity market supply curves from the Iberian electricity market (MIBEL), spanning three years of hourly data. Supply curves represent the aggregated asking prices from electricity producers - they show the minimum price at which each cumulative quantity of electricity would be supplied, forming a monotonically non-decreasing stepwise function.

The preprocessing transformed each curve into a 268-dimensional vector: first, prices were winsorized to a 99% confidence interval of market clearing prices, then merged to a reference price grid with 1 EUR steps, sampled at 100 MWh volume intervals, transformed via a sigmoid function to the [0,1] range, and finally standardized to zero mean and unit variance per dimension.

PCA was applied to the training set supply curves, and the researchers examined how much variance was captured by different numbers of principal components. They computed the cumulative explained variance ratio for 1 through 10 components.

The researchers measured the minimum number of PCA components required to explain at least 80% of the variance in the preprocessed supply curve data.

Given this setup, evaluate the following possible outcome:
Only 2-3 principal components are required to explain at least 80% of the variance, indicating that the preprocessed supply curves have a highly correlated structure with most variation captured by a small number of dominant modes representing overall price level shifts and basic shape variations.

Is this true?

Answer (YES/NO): YES